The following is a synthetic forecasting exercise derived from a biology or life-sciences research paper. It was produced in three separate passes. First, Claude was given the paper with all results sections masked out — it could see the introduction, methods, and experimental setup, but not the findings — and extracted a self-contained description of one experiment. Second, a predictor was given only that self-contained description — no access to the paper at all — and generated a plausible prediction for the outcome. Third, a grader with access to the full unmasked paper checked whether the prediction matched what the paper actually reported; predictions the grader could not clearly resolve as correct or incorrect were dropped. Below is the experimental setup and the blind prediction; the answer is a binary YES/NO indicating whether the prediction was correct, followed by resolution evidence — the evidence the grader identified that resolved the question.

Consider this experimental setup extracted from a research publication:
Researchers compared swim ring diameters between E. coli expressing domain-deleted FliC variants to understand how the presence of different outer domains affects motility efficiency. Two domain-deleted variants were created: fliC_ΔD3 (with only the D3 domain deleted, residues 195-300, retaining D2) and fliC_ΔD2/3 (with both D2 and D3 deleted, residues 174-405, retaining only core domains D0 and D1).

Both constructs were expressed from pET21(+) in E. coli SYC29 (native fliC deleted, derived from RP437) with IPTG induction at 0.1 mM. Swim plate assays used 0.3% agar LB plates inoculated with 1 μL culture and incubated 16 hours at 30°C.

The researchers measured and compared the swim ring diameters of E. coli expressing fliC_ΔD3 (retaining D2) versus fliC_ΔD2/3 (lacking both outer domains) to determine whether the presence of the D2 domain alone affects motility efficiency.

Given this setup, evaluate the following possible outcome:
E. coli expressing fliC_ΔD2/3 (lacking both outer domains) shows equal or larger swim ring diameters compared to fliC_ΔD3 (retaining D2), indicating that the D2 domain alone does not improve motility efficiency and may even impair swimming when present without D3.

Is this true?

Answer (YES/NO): YES